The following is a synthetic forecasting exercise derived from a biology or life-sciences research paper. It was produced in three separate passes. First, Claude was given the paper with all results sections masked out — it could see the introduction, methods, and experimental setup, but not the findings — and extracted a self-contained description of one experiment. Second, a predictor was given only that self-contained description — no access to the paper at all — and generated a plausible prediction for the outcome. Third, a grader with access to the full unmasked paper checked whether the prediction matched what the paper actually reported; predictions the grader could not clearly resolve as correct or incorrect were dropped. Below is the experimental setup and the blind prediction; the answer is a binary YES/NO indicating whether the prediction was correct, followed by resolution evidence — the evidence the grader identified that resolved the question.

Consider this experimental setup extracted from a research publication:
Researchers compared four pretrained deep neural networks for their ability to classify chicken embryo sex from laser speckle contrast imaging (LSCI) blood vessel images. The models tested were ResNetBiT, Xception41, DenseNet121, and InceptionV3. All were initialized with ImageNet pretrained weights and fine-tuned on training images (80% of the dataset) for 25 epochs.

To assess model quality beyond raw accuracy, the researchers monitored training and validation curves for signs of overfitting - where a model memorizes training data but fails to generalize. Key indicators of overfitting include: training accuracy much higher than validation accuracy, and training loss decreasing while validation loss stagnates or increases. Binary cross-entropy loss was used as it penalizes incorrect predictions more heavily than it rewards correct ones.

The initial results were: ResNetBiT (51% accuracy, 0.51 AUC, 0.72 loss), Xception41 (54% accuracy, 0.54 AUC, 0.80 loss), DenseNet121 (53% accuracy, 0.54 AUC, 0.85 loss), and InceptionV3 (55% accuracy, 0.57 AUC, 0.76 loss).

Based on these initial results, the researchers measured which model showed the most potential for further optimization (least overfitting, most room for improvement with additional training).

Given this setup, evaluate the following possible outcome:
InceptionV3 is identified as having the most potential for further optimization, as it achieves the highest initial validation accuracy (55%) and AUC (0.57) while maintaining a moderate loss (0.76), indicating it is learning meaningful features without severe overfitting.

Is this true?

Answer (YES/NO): NO